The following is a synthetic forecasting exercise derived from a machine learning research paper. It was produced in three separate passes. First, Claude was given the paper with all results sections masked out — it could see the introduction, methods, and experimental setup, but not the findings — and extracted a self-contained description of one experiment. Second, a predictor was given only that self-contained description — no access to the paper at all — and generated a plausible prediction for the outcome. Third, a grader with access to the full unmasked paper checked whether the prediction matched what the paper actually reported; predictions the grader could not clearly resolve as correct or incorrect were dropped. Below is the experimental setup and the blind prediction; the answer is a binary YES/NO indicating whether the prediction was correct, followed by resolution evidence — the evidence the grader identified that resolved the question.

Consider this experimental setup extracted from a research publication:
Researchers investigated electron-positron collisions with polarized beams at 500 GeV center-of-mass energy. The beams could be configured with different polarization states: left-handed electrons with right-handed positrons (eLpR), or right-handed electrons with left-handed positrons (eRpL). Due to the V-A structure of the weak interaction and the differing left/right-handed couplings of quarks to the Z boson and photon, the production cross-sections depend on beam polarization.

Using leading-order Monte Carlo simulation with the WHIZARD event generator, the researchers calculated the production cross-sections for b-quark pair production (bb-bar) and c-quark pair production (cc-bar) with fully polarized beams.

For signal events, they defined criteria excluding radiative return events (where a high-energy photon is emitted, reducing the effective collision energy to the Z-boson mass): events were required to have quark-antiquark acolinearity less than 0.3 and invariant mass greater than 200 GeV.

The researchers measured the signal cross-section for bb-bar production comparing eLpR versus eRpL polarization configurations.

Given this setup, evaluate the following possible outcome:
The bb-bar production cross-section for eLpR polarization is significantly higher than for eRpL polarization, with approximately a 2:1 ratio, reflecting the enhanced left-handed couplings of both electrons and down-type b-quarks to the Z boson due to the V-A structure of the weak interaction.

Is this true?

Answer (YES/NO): NO